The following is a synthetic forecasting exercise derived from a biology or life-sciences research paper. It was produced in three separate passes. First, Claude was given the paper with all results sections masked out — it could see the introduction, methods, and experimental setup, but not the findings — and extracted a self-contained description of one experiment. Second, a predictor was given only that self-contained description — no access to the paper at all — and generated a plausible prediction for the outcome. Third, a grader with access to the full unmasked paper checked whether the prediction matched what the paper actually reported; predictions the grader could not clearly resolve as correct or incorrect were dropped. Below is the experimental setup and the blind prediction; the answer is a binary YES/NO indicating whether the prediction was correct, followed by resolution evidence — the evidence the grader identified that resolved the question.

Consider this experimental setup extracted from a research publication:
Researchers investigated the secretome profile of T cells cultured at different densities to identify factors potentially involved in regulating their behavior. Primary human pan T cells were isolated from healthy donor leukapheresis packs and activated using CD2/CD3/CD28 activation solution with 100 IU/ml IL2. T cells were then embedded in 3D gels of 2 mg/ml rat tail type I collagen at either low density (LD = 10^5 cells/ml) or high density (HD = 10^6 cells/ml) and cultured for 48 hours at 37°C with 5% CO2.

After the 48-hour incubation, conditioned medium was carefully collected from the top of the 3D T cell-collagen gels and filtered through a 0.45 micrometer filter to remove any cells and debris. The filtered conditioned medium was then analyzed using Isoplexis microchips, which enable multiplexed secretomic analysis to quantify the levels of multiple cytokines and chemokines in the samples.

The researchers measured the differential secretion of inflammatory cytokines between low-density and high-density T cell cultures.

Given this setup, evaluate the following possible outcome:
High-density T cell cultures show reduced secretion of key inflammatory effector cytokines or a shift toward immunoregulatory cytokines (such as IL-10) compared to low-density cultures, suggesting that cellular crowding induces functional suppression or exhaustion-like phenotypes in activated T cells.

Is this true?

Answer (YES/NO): NO